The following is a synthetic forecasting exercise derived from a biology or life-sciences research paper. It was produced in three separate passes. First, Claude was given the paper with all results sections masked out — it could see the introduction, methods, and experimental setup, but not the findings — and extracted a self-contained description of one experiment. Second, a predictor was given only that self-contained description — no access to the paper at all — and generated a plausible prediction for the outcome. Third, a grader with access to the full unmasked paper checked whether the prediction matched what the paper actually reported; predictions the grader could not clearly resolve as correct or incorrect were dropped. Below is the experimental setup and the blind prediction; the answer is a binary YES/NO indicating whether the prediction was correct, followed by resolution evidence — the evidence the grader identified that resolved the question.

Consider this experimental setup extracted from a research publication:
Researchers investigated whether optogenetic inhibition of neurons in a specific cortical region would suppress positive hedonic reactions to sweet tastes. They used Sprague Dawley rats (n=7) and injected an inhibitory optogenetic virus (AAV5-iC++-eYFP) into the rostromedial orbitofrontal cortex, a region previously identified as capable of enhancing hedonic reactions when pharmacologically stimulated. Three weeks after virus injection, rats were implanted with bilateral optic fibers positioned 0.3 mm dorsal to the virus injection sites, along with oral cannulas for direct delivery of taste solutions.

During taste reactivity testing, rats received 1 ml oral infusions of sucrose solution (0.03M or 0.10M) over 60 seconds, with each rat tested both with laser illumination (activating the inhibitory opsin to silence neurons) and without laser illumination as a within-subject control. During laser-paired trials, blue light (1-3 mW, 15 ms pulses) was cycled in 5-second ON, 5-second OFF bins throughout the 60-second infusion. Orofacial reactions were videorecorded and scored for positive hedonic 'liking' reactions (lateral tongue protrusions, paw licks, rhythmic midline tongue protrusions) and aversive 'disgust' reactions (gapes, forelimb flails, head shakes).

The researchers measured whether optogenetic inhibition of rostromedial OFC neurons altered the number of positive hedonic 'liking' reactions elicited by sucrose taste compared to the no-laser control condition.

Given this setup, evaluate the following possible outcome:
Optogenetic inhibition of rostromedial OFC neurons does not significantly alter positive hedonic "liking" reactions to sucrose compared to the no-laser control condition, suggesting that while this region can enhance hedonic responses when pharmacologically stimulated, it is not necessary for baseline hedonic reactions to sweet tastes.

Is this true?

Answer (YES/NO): YES